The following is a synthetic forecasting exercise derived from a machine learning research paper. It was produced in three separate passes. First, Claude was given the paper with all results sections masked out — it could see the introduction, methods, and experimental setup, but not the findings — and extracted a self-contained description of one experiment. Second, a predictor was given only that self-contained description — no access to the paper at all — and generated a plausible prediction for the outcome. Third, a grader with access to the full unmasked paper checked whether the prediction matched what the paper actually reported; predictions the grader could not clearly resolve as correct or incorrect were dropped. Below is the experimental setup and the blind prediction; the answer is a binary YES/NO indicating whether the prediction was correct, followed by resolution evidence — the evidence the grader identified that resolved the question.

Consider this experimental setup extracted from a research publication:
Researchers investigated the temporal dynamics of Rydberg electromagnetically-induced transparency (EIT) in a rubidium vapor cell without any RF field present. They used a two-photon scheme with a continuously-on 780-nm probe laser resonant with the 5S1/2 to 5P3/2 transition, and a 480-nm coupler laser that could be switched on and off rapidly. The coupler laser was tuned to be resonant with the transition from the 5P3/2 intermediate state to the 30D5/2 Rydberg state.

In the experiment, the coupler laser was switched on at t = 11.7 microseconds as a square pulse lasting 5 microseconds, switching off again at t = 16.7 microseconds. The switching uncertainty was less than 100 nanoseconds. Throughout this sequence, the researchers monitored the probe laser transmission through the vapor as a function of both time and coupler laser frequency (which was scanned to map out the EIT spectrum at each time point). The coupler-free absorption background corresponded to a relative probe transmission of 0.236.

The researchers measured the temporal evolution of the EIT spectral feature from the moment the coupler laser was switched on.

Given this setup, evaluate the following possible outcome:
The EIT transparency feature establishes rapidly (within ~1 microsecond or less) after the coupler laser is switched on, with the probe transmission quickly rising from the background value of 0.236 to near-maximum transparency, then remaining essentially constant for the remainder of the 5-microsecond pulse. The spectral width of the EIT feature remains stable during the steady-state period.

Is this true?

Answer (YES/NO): NO